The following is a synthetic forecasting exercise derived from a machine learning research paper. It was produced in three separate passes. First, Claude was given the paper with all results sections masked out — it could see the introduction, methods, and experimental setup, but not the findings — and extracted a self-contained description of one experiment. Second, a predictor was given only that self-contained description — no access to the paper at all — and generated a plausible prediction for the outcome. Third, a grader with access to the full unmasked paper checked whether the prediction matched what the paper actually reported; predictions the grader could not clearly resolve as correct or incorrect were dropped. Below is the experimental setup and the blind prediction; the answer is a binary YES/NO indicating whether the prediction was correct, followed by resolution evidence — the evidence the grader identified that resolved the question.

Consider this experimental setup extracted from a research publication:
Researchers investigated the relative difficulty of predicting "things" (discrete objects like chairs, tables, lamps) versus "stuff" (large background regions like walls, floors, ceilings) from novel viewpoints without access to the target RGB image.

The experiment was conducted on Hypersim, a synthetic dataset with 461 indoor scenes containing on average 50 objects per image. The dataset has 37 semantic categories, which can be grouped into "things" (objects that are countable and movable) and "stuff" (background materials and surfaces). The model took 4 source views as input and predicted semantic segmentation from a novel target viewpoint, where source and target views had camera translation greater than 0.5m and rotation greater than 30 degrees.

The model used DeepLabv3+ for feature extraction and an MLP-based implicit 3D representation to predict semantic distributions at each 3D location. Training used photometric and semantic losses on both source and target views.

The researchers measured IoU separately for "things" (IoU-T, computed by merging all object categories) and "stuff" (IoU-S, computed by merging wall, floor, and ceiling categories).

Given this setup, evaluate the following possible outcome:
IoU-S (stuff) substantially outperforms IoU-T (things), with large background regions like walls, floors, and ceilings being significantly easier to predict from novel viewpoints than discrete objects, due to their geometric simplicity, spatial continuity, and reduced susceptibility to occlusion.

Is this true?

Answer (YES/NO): YES